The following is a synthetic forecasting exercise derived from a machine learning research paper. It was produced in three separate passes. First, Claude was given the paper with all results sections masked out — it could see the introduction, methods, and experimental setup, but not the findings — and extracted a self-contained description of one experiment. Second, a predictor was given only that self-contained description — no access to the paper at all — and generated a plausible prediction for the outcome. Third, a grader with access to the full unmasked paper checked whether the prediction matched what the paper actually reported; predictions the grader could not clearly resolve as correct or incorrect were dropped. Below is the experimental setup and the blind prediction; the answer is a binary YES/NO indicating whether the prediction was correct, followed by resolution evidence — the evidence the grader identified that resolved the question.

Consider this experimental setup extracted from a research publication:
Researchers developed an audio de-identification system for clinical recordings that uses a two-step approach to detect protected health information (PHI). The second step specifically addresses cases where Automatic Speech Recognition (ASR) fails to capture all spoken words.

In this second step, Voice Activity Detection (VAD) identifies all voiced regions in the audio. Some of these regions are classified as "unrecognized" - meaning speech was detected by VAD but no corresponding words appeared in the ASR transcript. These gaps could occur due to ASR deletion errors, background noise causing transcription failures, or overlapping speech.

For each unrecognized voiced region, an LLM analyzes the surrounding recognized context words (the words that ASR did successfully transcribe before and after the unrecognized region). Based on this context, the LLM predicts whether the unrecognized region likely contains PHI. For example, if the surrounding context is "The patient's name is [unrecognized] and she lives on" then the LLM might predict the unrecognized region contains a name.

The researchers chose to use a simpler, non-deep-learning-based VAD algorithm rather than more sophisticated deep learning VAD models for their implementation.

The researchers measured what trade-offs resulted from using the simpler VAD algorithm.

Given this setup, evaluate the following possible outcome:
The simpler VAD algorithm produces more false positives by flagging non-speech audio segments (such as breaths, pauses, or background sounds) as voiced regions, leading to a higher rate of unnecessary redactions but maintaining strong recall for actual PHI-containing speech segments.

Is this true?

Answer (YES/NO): YES